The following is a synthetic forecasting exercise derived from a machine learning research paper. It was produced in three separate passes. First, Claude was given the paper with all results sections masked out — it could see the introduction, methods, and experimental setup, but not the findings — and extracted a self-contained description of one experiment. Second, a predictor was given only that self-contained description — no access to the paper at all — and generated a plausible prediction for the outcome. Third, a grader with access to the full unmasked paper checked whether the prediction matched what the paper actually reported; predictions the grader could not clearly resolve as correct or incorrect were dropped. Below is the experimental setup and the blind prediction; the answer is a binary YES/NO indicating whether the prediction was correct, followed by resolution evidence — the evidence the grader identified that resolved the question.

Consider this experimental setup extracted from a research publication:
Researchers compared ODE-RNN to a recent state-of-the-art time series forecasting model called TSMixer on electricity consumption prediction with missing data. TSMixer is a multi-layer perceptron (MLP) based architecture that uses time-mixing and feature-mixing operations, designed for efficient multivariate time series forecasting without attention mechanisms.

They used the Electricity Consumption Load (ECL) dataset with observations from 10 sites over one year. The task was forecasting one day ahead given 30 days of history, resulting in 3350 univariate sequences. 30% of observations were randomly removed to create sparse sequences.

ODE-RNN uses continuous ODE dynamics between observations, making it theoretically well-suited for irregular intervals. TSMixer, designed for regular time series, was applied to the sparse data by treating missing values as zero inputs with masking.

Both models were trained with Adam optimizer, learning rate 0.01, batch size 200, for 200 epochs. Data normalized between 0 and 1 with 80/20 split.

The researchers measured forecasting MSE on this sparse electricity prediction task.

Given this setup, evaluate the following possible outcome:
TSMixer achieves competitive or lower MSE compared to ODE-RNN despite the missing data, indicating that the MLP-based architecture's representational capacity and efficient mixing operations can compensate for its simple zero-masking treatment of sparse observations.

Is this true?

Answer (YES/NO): NO